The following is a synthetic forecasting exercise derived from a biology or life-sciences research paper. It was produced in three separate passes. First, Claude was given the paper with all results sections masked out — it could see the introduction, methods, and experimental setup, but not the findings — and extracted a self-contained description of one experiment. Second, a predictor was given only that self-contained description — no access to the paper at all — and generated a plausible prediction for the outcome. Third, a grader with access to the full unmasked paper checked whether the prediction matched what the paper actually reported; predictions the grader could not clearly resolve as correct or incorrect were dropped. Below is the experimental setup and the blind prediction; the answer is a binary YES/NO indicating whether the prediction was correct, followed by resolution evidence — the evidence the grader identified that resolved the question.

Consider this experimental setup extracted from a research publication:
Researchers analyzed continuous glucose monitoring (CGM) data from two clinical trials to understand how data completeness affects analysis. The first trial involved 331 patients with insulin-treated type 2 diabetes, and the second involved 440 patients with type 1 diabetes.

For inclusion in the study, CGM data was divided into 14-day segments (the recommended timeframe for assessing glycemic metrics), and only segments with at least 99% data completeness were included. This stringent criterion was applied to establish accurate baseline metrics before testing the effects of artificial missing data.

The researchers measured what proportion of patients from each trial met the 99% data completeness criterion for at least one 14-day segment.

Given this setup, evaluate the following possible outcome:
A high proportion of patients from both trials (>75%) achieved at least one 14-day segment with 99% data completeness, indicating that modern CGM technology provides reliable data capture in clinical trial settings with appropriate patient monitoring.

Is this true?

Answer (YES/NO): NO